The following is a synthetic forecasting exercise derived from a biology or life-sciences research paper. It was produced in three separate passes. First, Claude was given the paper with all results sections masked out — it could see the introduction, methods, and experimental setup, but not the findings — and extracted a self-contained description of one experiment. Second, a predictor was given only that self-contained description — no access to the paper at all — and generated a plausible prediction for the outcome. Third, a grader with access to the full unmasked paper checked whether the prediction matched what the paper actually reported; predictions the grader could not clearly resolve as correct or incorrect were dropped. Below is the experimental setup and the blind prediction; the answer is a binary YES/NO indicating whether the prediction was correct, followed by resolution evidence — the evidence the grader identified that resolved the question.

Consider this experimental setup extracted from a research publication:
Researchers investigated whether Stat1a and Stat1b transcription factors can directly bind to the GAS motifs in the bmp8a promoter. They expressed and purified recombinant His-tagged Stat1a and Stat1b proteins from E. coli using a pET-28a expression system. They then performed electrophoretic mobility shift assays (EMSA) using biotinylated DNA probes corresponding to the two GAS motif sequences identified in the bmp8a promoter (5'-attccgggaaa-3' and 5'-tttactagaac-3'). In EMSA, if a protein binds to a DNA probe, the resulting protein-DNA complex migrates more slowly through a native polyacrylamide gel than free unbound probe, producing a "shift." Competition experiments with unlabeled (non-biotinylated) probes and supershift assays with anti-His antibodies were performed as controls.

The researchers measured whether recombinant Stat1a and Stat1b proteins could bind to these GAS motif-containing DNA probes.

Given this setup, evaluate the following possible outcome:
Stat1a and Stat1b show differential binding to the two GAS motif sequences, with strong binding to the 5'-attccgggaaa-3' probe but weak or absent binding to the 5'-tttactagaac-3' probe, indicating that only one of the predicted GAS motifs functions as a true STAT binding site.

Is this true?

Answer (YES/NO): NO